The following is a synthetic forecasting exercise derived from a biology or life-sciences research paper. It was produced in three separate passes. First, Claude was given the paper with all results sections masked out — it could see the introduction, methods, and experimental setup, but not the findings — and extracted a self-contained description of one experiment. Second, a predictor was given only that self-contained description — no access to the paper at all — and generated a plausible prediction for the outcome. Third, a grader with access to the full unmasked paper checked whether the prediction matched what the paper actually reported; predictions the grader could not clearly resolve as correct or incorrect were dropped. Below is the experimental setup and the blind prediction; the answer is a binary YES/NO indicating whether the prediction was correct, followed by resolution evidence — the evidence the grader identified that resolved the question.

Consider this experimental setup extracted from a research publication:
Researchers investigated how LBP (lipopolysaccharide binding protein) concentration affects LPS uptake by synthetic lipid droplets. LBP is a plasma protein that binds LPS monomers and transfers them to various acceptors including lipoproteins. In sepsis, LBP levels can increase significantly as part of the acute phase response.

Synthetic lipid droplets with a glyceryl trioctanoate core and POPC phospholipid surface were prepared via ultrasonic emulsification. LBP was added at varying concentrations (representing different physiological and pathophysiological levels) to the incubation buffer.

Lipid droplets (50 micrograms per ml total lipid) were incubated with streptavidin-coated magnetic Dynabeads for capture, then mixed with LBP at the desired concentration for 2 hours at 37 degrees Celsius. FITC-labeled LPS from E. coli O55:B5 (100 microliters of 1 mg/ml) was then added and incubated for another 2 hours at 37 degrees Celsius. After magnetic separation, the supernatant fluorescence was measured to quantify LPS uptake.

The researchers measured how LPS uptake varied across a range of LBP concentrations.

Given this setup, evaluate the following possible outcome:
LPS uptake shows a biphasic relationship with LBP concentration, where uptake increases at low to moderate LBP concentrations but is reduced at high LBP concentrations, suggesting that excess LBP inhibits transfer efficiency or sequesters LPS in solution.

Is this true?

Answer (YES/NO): NO